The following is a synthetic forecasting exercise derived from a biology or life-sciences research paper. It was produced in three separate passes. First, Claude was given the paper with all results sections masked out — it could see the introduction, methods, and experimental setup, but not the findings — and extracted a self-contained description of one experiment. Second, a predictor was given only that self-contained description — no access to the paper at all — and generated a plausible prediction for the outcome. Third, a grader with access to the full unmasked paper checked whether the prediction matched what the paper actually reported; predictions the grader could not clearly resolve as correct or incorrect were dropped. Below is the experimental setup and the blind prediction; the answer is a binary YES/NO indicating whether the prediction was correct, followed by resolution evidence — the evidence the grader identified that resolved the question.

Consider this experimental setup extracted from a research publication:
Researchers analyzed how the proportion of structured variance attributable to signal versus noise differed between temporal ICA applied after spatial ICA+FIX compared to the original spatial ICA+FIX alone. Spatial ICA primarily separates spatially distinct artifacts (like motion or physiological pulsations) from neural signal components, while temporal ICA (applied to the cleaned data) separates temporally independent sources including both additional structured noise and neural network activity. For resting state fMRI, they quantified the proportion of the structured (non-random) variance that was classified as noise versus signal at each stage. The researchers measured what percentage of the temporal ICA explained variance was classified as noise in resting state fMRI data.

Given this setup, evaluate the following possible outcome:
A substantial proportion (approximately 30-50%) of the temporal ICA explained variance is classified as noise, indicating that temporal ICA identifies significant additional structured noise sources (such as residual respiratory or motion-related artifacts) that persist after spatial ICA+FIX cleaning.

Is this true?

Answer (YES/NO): NO